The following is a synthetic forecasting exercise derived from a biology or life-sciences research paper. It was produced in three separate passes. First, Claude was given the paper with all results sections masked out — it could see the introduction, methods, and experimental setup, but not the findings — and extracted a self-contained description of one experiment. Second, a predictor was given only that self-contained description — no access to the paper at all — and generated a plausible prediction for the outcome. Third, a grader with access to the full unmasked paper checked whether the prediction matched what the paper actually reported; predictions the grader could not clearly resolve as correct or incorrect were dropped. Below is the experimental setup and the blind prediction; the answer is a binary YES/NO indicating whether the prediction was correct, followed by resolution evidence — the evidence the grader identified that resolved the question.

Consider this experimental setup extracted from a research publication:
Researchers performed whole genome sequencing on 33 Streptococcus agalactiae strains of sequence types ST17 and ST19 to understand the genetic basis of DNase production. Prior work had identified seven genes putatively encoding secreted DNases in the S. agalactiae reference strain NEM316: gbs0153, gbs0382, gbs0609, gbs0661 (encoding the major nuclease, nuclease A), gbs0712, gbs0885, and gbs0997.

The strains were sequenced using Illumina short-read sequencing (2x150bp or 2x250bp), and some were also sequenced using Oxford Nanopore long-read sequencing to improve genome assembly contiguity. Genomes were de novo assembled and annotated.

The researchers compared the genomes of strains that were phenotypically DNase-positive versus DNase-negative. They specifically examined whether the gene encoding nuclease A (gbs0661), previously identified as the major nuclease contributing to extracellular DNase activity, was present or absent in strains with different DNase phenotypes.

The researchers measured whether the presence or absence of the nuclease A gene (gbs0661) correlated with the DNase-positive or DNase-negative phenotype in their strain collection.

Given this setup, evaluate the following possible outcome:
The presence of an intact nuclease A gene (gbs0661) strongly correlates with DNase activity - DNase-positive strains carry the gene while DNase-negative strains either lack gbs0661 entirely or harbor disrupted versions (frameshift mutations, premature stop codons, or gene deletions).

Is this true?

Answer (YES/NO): NO